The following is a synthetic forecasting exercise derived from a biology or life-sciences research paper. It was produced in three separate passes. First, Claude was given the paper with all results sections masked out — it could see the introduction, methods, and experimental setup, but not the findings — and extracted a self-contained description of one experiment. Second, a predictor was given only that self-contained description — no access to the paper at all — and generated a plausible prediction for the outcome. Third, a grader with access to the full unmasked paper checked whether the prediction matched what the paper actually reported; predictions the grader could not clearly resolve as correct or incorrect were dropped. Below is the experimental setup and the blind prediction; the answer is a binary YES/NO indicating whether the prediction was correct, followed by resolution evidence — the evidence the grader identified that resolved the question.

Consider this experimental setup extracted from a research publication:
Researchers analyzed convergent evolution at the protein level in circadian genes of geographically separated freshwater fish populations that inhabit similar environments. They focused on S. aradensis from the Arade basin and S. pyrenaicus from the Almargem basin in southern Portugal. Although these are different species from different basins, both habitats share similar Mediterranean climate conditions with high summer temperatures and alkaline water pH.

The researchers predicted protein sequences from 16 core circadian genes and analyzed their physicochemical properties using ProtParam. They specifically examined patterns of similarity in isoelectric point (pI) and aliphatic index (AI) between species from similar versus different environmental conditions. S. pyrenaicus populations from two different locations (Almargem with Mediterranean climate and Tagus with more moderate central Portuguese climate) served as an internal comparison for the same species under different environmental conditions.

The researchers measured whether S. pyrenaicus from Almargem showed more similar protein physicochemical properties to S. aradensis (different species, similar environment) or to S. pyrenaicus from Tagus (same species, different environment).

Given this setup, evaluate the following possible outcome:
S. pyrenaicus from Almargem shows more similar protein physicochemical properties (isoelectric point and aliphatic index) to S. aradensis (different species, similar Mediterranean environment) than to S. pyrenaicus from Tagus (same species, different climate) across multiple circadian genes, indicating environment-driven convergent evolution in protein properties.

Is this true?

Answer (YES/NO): YES